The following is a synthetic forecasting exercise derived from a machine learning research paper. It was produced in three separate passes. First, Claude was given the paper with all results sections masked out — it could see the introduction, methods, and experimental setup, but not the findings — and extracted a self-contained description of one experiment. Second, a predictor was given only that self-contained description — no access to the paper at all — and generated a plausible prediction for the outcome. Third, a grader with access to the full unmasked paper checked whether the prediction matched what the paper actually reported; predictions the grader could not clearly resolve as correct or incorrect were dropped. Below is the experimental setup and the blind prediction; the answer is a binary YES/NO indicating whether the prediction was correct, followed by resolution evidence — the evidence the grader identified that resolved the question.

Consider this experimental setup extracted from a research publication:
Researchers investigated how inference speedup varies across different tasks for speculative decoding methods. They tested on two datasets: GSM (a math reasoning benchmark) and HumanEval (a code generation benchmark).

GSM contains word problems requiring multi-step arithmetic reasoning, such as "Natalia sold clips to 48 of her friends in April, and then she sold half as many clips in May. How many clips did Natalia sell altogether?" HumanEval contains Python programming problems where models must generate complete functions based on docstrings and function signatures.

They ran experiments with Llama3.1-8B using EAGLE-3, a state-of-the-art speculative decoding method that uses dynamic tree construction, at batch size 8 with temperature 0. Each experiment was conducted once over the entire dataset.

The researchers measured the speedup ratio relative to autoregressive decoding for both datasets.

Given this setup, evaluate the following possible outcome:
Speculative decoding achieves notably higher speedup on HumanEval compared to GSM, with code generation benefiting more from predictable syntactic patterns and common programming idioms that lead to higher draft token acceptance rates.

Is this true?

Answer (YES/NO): YES